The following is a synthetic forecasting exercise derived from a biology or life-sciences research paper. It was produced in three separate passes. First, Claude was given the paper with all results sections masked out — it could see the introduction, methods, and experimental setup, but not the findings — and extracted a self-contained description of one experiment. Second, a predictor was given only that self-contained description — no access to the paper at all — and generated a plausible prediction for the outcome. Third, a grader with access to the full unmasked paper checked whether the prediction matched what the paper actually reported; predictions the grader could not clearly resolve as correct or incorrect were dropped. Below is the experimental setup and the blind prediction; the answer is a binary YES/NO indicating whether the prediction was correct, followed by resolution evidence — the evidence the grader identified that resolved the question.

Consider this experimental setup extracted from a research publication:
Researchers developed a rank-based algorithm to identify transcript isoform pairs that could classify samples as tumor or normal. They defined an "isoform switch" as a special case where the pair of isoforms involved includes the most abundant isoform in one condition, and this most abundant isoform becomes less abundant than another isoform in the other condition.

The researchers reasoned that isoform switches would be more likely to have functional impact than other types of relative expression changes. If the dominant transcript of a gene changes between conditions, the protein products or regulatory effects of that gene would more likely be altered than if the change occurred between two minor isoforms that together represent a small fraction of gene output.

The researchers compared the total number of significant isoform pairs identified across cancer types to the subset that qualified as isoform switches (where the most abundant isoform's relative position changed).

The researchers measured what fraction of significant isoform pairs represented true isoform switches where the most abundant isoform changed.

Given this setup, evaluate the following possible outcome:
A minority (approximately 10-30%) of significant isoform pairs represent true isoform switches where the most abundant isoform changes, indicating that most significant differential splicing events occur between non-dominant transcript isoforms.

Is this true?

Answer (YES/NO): YES